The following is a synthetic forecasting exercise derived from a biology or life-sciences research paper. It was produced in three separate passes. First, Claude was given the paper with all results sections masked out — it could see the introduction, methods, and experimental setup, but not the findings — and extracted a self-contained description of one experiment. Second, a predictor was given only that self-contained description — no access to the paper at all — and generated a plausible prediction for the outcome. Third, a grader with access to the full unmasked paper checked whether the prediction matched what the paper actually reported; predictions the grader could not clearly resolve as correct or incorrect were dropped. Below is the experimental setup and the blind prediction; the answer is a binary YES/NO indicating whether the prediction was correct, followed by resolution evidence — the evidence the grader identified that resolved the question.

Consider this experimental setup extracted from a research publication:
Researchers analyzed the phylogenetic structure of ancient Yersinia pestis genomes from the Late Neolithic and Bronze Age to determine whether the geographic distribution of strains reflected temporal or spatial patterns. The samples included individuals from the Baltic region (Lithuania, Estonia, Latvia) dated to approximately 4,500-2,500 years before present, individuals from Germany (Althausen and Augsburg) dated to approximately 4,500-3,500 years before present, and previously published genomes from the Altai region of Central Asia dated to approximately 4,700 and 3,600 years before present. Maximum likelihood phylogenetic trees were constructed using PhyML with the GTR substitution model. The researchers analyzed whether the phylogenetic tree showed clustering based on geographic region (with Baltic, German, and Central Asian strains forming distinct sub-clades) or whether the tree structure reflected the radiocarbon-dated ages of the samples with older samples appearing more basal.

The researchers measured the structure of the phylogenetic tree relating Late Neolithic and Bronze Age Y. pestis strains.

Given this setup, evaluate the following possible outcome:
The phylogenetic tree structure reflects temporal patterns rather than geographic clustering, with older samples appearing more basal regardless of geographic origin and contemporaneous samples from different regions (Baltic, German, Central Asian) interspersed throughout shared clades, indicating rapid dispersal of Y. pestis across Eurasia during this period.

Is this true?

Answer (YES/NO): YES